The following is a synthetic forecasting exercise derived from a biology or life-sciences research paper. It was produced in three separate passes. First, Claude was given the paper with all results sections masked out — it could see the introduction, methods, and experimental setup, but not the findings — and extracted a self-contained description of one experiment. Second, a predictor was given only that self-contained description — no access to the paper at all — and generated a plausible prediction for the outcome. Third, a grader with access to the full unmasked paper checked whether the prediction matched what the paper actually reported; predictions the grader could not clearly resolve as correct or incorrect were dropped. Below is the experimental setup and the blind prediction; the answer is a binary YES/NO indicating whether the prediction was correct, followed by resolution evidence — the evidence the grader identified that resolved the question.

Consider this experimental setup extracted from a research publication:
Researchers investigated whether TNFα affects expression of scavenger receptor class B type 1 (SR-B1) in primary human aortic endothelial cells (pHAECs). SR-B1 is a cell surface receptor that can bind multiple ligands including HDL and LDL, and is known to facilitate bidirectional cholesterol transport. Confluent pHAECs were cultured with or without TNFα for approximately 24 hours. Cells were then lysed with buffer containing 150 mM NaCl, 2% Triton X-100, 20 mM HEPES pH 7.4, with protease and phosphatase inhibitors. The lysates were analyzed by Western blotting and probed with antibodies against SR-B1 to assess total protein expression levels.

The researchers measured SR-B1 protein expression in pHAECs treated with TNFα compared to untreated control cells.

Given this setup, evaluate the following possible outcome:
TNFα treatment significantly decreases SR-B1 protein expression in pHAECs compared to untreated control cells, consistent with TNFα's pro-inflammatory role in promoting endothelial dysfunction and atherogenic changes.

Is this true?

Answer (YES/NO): YES